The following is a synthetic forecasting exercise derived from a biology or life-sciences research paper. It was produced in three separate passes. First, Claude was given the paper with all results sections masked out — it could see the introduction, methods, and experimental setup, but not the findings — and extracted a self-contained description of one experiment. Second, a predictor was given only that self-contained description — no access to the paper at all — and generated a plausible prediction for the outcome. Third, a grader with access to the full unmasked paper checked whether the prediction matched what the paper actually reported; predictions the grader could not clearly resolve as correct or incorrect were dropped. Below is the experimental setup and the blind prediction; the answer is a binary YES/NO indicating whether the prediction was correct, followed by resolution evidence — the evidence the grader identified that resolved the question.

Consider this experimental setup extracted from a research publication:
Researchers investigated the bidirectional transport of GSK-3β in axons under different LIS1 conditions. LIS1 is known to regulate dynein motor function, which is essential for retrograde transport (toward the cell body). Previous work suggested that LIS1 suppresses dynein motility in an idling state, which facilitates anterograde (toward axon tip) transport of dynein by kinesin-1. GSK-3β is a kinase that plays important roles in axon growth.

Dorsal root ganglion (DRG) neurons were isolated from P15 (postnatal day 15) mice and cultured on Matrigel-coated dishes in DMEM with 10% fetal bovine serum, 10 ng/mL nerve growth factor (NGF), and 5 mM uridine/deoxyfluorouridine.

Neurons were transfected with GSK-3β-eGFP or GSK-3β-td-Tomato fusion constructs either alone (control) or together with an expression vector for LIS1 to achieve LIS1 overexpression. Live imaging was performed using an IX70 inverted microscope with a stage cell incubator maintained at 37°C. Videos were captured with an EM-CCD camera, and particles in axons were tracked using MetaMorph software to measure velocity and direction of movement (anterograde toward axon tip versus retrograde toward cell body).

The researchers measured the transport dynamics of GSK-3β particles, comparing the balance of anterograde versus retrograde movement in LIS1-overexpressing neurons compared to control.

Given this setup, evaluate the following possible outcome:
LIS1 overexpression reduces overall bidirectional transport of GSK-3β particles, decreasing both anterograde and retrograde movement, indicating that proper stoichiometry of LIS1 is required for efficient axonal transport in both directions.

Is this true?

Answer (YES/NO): NO